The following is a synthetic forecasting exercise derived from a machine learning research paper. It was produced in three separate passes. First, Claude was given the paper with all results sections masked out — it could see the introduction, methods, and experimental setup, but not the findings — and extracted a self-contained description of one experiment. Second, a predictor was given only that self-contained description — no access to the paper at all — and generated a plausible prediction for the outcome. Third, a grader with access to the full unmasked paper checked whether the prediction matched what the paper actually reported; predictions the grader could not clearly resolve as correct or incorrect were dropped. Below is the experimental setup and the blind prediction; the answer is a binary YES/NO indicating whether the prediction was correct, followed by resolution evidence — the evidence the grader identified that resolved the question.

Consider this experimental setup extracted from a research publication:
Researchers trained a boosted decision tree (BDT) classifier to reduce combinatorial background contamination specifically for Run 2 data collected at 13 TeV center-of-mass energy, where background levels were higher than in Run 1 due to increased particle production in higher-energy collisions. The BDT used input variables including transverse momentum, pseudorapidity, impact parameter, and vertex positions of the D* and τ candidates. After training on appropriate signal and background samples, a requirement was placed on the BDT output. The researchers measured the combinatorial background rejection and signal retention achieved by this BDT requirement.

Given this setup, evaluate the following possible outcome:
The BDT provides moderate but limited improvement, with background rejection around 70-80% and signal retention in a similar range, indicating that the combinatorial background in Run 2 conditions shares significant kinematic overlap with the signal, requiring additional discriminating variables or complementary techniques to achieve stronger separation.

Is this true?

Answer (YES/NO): YES